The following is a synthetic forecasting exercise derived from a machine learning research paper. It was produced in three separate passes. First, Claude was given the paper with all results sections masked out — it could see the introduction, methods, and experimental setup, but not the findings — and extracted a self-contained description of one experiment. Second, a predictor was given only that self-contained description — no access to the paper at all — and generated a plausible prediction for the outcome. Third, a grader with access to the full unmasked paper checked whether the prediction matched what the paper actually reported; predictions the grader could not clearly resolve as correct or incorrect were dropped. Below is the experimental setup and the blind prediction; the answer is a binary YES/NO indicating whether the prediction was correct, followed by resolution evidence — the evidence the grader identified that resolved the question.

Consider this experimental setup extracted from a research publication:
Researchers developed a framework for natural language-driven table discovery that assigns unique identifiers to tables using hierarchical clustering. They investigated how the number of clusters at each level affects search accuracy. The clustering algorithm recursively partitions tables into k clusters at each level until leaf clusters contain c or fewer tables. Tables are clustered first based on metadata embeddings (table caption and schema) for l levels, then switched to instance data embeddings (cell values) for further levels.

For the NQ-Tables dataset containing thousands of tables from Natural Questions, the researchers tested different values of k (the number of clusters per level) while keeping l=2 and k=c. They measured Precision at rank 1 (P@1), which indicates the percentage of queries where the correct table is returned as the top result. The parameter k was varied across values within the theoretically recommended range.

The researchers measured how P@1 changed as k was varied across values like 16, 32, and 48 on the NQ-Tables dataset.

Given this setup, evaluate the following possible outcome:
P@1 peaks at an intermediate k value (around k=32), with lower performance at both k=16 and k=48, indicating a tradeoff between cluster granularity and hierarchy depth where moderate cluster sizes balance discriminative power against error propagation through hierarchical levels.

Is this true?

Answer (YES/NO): YES